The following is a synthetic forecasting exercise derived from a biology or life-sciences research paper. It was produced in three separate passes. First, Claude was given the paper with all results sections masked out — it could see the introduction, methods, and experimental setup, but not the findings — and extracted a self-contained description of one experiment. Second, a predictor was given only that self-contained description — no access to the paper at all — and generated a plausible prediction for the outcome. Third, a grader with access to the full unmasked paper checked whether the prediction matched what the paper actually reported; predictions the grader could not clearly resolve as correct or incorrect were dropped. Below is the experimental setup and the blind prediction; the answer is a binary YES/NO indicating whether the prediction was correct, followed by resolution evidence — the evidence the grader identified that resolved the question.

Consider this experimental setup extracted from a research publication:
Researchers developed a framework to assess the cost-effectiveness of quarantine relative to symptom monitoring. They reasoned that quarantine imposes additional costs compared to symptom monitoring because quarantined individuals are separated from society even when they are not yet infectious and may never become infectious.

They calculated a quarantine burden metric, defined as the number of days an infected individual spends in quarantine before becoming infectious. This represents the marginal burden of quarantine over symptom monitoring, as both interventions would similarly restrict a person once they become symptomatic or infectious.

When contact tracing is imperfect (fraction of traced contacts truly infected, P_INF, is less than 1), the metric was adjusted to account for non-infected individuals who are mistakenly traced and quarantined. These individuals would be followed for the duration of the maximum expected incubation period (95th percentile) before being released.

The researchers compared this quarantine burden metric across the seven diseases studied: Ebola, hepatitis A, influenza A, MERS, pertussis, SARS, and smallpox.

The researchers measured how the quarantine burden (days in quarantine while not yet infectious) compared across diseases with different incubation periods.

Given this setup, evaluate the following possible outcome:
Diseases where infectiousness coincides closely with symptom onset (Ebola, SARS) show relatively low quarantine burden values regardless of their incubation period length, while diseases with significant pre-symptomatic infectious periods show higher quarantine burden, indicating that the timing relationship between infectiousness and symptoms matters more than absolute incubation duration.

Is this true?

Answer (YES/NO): NO